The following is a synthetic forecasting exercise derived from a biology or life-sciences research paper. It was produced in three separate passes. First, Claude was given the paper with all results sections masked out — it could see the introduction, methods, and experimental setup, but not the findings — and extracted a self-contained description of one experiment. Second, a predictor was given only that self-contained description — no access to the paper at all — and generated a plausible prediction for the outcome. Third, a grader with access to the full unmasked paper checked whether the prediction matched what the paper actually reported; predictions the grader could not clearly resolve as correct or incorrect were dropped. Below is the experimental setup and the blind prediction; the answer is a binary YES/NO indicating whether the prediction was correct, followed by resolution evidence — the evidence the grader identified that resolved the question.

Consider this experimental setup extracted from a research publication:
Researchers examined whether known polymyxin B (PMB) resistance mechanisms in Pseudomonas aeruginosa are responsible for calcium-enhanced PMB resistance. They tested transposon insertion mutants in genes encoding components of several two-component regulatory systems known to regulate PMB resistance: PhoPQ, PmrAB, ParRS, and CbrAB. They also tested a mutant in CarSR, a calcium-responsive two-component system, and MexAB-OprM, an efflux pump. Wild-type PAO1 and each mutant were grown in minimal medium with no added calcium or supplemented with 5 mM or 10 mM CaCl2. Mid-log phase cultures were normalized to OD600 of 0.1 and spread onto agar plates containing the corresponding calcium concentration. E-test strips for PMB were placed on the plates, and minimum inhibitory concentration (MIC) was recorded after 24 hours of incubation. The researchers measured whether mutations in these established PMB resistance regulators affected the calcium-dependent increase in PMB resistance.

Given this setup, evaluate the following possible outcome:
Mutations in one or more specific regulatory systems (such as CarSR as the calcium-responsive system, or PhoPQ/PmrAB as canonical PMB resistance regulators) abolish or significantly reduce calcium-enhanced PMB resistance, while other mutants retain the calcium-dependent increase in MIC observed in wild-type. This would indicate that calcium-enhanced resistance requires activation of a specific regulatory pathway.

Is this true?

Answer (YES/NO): NO